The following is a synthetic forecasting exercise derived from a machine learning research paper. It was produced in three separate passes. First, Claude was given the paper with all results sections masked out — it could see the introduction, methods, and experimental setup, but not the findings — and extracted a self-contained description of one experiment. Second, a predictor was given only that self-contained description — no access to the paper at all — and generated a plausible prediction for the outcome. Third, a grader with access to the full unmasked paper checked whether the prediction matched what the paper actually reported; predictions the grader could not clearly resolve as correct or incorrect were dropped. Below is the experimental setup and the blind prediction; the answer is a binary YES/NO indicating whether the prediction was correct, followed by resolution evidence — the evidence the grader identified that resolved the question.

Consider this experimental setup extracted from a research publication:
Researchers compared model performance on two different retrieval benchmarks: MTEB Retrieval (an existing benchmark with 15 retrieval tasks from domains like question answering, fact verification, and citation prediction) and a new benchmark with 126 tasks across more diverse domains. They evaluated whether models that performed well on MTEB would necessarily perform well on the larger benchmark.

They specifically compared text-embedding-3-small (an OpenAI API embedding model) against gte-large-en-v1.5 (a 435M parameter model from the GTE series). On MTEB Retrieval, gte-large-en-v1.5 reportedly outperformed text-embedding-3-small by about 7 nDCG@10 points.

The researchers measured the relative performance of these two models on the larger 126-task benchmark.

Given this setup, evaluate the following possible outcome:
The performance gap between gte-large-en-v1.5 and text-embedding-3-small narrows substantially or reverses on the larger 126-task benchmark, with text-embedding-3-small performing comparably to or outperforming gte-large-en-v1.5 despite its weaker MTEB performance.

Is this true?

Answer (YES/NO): YES